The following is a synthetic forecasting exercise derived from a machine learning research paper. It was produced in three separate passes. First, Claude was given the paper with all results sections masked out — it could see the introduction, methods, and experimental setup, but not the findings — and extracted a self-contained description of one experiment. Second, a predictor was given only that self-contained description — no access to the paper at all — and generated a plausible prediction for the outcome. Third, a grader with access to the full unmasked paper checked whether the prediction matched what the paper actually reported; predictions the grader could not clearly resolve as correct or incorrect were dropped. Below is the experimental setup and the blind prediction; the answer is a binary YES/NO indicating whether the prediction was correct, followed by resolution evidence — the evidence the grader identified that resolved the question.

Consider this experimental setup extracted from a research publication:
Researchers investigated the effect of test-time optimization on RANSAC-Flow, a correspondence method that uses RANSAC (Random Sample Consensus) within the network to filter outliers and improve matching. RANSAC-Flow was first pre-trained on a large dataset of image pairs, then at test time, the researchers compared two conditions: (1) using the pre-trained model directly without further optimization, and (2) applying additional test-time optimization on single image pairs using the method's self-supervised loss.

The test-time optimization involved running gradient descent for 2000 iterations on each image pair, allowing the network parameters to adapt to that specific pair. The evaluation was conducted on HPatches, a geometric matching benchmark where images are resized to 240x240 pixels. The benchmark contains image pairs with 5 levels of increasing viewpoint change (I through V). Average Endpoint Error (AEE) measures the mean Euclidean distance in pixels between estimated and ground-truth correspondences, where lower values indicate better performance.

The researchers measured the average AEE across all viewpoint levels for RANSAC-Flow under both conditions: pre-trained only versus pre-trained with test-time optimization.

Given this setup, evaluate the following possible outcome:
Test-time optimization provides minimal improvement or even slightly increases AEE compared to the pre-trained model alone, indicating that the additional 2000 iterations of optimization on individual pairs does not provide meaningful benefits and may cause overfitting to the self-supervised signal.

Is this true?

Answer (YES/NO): NO